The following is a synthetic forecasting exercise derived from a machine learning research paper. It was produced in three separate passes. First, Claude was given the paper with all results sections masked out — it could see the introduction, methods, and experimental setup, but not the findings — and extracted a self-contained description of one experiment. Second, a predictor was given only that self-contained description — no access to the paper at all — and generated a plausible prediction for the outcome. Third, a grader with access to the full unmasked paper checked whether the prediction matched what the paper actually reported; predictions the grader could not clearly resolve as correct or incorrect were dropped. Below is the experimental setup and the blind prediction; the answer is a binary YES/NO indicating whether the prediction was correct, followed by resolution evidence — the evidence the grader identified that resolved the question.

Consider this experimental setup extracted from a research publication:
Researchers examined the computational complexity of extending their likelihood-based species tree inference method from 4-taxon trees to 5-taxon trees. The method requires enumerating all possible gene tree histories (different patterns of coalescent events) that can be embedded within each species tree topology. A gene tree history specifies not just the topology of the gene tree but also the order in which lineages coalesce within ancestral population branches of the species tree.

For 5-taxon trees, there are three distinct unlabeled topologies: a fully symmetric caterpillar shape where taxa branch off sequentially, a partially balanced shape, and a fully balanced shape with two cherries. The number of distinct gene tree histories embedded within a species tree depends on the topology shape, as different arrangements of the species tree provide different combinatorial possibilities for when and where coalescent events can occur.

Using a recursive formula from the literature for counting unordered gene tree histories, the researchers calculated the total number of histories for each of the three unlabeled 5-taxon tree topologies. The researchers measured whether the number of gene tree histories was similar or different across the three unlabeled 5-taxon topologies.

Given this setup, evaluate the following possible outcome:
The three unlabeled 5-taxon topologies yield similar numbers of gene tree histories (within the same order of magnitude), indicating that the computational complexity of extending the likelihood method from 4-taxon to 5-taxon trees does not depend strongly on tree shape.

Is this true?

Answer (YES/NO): NO